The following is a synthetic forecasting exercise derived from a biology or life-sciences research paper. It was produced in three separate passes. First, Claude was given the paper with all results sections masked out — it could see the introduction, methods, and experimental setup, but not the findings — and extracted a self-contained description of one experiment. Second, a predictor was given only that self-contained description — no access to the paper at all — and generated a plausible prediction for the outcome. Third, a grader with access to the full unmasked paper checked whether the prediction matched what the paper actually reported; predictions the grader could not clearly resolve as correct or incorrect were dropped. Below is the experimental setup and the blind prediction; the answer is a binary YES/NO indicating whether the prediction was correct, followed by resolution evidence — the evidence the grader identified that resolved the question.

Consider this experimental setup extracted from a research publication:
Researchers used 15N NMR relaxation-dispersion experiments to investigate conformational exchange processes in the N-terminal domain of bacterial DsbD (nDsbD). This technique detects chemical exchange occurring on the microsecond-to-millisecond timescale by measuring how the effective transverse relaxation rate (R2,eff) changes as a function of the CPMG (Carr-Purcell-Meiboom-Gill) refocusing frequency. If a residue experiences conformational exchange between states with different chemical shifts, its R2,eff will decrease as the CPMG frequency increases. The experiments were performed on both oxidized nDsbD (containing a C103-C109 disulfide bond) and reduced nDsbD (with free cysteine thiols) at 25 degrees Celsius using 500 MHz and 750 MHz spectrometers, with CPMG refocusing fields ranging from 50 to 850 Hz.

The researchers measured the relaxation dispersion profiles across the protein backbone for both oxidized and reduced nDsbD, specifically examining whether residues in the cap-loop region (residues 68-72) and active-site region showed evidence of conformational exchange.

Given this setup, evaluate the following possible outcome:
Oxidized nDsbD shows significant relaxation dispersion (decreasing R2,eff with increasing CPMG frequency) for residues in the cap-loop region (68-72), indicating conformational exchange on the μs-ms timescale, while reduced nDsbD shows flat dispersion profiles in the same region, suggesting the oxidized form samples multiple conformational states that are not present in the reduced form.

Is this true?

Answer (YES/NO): YES